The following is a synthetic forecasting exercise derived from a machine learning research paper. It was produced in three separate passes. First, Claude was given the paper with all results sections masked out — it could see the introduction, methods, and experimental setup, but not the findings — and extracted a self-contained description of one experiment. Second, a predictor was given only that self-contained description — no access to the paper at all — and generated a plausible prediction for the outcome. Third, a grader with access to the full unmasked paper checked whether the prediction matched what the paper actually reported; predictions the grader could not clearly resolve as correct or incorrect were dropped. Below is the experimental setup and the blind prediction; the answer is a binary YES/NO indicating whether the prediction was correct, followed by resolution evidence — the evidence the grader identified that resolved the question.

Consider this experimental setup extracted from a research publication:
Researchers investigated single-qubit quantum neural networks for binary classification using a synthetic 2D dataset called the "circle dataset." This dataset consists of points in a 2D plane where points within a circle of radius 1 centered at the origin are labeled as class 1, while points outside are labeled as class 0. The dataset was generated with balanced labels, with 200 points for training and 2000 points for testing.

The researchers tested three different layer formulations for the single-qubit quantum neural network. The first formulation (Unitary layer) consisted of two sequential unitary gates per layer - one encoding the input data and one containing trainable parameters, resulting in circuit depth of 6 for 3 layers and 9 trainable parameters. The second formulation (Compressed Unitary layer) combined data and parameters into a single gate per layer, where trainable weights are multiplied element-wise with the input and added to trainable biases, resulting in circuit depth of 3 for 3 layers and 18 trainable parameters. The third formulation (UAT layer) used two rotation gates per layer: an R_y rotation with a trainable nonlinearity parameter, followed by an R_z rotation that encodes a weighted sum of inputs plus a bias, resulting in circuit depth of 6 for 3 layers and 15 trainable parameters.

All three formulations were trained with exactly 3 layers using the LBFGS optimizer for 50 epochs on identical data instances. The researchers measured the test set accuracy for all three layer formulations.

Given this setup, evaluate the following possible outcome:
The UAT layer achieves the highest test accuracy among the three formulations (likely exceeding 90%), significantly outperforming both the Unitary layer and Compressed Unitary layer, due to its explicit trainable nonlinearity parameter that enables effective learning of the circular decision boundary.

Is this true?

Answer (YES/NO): NO